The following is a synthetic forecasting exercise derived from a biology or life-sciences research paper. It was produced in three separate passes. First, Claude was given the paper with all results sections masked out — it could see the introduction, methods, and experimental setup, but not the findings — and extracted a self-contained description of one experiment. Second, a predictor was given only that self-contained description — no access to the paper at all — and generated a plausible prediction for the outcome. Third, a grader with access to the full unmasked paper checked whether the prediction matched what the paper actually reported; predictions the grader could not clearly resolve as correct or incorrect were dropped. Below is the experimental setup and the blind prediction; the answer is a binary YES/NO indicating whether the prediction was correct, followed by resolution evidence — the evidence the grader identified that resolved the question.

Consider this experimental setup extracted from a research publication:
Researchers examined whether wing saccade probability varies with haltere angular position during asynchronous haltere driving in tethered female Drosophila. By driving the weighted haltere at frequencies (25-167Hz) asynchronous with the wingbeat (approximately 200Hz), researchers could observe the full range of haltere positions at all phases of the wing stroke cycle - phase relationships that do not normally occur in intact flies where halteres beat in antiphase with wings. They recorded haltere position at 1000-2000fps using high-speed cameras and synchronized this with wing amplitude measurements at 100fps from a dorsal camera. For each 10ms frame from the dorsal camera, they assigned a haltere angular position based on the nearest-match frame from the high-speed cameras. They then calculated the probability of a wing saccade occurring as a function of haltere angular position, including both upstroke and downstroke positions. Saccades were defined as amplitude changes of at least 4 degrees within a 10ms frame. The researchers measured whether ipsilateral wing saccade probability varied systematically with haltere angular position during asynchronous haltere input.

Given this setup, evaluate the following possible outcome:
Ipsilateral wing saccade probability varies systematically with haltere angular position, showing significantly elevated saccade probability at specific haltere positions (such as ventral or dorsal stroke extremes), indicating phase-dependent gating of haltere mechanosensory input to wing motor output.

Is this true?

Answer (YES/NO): NO